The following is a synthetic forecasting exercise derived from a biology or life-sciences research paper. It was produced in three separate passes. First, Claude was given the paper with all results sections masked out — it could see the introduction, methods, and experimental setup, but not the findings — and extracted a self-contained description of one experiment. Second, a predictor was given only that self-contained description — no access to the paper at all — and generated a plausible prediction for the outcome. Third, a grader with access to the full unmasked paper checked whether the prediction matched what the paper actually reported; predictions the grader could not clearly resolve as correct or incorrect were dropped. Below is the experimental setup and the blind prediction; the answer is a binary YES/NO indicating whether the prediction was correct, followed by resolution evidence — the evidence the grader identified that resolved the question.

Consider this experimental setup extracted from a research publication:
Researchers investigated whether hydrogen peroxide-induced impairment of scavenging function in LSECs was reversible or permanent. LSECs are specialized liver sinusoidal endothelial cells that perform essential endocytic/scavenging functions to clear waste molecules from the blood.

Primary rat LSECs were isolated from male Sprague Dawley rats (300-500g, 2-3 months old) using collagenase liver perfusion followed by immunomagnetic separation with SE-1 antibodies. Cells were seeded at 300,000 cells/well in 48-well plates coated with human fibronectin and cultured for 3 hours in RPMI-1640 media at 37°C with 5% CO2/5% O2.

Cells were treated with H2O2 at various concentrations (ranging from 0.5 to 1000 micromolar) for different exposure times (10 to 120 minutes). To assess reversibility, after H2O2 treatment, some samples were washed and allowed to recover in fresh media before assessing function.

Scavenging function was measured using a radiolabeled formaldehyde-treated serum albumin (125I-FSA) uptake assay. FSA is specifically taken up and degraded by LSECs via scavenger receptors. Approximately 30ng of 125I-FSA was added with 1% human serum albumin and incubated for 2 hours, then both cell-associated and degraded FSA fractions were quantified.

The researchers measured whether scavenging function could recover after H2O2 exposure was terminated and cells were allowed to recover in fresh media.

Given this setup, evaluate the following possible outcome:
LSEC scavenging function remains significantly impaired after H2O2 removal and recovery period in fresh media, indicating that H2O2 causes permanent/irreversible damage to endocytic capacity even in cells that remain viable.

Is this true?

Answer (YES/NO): YES